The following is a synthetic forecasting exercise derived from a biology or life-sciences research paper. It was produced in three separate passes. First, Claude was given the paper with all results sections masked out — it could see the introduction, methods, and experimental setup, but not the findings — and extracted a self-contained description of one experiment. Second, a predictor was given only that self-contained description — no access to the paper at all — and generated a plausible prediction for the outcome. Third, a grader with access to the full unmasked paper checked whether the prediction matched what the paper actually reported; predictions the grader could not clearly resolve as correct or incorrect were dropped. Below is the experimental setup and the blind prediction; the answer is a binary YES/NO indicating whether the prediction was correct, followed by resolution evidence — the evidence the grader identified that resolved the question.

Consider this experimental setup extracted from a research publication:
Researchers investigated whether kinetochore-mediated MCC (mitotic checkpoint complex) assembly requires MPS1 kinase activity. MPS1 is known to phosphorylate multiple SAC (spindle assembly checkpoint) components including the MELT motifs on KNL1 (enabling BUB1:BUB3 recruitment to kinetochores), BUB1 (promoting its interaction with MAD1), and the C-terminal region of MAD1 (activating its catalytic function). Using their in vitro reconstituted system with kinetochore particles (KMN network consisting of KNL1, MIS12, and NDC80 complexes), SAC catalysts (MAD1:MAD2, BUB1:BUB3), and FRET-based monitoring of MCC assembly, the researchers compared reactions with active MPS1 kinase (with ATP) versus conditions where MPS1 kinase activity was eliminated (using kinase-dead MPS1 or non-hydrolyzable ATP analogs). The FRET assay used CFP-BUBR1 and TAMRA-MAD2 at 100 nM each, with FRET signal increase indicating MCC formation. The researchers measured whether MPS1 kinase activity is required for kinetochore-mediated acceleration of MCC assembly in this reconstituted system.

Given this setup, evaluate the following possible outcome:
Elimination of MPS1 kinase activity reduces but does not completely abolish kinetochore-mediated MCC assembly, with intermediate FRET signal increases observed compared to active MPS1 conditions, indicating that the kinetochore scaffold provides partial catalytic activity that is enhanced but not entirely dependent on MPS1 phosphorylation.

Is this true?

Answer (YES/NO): NO